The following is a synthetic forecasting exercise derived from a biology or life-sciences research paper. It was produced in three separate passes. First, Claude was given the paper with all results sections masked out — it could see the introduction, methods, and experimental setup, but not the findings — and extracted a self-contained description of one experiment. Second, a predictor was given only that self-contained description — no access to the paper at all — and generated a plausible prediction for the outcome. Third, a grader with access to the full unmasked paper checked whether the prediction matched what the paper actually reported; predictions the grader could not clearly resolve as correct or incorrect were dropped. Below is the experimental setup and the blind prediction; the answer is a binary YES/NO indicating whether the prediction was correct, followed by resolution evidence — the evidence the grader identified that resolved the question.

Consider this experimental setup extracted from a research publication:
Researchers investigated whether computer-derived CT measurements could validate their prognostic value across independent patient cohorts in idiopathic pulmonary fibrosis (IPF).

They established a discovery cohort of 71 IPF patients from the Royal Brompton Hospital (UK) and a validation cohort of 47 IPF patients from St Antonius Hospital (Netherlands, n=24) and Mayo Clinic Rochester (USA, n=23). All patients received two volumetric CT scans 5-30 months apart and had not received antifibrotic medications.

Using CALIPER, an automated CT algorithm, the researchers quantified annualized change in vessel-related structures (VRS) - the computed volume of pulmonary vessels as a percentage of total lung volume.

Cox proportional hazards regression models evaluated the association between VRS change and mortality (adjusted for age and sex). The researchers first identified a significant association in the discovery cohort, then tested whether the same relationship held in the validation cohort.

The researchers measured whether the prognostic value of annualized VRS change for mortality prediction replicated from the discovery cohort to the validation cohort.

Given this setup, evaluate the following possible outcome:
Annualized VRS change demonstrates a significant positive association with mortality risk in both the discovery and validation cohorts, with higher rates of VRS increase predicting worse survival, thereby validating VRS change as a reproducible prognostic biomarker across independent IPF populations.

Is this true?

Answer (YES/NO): YES